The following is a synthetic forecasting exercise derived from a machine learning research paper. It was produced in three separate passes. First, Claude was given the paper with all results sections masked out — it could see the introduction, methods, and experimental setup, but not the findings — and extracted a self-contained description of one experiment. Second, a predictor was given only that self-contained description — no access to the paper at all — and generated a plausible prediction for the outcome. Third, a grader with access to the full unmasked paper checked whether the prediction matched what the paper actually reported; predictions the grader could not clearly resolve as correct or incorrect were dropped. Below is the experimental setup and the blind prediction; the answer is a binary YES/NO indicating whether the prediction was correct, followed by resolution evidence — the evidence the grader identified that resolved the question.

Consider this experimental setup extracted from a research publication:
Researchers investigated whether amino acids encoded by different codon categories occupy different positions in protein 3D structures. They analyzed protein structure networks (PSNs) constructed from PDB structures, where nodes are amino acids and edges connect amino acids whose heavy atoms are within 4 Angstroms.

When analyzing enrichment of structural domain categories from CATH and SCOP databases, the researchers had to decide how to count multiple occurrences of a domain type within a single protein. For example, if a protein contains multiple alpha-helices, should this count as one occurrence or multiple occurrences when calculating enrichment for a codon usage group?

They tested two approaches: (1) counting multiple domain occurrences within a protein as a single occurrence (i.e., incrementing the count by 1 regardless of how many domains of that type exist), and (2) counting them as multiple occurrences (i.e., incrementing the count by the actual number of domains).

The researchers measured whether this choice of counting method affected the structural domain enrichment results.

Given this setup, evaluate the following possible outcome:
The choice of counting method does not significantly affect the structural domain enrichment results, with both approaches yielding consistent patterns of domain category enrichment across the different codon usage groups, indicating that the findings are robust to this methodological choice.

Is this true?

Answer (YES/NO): YES